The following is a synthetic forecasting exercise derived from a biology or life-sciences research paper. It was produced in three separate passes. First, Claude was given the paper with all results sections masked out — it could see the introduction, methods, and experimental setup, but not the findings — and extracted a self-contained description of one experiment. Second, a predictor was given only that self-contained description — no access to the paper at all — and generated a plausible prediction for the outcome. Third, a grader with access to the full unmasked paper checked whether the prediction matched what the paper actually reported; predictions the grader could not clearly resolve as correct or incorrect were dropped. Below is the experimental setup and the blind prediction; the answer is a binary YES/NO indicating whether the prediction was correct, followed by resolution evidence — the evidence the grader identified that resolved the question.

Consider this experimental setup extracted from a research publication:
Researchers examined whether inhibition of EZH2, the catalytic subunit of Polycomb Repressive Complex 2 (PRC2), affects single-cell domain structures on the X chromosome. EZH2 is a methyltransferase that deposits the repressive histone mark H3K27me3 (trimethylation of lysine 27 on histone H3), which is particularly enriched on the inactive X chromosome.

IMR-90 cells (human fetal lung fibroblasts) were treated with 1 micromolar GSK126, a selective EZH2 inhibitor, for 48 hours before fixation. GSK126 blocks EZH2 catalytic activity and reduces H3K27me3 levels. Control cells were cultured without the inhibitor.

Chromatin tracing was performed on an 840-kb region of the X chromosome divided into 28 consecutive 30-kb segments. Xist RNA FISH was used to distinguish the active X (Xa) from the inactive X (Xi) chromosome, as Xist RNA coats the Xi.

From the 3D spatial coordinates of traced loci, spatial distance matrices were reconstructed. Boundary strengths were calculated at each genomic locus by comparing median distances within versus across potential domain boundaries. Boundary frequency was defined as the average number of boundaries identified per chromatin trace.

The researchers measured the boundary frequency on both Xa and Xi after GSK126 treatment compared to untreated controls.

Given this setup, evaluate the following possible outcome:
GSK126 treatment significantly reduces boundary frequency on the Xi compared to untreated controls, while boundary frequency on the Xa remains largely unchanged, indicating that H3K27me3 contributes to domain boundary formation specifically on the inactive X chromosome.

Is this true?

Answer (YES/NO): NO